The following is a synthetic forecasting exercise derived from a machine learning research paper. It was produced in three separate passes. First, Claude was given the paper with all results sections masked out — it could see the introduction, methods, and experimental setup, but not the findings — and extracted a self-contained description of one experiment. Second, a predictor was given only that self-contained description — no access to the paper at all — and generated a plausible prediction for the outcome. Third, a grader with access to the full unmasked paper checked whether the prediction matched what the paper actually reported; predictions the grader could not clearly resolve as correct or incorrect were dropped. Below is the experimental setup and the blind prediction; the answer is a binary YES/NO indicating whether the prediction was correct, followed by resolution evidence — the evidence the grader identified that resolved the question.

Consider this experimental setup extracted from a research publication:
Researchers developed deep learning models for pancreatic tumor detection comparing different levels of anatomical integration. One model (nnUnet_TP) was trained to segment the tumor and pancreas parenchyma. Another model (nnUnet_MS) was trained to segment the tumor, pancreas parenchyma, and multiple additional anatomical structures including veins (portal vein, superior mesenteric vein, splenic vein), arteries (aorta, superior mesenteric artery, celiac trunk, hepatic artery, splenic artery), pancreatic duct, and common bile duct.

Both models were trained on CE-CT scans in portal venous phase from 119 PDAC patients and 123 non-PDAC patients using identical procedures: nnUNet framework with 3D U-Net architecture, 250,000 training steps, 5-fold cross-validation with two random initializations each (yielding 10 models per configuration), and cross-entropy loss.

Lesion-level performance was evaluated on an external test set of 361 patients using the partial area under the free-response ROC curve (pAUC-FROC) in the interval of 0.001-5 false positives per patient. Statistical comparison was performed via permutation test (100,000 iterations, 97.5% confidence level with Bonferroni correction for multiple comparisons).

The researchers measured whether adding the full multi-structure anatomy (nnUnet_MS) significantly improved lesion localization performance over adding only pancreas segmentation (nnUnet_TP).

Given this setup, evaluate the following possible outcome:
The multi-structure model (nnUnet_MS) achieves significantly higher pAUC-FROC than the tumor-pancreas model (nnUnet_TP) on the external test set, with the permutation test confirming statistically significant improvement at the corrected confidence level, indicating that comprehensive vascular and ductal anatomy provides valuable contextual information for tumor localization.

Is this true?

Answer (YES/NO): YES